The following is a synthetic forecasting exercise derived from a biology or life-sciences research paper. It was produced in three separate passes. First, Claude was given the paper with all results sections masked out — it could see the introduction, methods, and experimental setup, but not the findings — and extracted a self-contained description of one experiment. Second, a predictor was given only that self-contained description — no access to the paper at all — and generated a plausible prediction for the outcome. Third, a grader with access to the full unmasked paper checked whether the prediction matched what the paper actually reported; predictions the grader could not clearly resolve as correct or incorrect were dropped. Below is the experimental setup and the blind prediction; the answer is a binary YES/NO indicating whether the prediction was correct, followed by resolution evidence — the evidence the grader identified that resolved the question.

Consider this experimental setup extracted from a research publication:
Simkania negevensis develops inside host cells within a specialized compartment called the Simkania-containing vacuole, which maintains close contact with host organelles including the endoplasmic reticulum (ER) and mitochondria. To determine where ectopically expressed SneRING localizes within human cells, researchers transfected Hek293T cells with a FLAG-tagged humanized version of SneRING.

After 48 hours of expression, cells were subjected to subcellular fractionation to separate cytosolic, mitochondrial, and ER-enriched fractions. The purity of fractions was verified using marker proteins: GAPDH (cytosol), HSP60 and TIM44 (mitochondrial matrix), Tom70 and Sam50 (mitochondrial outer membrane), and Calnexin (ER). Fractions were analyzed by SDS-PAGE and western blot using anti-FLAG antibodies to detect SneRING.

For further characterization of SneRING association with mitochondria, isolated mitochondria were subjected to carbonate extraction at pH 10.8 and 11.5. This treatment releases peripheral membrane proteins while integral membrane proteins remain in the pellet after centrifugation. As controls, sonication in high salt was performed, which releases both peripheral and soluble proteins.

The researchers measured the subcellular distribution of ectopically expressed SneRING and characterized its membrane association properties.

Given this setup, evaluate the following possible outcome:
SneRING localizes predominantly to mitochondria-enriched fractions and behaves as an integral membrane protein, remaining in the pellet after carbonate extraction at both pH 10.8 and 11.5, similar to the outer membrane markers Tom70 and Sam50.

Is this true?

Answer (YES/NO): NO